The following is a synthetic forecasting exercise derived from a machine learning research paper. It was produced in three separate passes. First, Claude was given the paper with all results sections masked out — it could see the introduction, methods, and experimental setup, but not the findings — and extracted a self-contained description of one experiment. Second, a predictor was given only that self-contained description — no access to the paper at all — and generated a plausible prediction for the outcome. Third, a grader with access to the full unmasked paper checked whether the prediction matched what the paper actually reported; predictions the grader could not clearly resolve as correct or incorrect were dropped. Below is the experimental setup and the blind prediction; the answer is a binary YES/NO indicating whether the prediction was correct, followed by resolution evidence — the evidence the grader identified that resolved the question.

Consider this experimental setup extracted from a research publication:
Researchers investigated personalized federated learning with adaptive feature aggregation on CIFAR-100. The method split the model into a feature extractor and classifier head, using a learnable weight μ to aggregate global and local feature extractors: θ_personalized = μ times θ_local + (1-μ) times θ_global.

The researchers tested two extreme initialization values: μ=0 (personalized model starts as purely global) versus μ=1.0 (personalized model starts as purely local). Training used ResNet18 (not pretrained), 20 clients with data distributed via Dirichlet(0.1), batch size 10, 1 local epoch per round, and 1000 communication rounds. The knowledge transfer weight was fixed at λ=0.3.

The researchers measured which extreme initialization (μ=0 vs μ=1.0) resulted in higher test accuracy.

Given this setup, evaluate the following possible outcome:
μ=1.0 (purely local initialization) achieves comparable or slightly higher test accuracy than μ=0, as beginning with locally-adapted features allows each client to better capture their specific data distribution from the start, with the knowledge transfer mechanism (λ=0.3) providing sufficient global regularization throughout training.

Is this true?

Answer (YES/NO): NO